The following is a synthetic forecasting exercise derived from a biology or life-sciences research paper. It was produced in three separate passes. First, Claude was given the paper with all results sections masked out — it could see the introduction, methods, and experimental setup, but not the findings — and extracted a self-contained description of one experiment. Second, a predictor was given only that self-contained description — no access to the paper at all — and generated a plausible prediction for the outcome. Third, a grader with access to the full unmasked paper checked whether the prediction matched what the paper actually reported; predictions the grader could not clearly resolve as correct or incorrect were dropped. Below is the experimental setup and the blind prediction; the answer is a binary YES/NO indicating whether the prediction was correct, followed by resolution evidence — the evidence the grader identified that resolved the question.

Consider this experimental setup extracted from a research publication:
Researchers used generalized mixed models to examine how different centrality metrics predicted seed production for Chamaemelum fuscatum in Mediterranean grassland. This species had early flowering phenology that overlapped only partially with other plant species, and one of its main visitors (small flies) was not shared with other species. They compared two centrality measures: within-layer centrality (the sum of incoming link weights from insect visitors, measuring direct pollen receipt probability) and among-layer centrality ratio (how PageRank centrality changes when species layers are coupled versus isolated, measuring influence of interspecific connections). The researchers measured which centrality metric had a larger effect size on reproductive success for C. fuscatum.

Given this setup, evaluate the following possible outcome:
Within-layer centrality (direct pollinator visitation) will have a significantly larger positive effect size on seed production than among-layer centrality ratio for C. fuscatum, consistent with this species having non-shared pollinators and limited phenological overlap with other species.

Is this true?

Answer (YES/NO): YES